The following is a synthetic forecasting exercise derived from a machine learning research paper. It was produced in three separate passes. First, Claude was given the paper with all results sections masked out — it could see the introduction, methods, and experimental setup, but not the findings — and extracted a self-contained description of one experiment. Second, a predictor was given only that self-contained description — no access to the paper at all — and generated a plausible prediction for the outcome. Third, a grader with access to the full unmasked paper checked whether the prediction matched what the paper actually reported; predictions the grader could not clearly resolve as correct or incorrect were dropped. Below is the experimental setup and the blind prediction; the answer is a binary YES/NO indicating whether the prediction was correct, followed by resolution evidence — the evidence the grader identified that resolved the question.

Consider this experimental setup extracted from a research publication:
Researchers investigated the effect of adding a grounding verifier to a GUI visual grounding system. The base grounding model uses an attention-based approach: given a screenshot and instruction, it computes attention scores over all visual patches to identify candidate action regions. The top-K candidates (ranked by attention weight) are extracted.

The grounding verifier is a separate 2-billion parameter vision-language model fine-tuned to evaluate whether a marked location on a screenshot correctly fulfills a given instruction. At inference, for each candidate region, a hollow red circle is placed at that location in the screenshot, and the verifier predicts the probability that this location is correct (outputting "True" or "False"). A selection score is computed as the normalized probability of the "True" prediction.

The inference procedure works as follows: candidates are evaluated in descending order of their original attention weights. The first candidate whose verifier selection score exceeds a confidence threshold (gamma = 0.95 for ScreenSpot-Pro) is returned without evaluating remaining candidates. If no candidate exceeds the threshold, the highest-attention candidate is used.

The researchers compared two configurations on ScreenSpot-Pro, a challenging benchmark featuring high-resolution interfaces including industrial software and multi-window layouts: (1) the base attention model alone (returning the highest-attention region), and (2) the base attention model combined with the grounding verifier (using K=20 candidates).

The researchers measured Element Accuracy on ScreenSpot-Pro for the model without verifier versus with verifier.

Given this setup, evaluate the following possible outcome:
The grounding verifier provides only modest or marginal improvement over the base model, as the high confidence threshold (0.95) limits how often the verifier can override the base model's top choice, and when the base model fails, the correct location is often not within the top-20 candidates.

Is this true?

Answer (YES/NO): NO